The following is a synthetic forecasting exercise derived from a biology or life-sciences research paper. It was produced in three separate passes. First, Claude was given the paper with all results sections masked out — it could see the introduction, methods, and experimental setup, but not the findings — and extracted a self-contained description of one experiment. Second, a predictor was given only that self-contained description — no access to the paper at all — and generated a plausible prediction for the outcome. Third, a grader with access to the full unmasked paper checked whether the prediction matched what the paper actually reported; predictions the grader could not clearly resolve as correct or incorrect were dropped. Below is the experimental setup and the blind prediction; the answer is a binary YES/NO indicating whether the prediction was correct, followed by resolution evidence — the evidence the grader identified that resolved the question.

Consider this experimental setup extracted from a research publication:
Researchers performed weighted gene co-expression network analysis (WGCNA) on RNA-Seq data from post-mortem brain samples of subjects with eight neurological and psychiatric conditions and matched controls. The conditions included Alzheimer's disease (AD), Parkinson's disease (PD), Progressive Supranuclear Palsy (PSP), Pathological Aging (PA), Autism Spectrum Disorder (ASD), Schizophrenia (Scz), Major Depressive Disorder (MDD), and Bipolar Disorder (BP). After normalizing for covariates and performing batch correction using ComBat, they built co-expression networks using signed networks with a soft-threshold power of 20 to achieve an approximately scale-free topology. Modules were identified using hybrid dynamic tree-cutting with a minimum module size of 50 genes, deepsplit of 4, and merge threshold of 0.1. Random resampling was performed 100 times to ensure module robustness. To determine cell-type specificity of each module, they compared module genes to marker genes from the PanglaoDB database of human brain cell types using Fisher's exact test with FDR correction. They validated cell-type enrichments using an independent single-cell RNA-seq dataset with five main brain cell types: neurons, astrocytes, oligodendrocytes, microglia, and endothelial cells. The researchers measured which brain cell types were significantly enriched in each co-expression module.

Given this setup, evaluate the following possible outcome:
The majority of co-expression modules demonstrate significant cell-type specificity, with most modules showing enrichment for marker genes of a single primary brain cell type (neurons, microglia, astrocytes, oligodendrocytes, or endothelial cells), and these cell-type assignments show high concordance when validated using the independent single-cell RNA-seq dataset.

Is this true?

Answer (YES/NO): NO